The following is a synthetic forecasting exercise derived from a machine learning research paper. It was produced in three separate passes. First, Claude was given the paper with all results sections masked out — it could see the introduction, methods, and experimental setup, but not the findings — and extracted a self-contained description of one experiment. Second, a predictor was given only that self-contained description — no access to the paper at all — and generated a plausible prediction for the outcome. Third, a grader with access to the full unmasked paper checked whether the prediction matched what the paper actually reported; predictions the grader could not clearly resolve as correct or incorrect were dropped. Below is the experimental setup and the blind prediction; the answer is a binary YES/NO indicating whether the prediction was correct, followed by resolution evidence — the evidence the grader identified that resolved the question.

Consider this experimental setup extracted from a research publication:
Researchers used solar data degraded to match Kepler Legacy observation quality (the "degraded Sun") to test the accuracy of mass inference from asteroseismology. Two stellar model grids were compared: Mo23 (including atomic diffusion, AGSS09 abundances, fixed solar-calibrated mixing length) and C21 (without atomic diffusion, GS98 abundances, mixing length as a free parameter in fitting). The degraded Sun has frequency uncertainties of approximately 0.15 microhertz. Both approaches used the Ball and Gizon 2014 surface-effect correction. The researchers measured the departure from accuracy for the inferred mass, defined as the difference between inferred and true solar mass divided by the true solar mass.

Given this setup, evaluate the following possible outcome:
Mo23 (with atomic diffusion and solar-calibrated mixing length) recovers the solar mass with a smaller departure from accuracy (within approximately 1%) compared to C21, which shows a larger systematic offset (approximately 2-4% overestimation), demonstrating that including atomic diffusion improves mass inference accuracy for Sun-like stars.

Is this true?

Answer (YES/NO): NO